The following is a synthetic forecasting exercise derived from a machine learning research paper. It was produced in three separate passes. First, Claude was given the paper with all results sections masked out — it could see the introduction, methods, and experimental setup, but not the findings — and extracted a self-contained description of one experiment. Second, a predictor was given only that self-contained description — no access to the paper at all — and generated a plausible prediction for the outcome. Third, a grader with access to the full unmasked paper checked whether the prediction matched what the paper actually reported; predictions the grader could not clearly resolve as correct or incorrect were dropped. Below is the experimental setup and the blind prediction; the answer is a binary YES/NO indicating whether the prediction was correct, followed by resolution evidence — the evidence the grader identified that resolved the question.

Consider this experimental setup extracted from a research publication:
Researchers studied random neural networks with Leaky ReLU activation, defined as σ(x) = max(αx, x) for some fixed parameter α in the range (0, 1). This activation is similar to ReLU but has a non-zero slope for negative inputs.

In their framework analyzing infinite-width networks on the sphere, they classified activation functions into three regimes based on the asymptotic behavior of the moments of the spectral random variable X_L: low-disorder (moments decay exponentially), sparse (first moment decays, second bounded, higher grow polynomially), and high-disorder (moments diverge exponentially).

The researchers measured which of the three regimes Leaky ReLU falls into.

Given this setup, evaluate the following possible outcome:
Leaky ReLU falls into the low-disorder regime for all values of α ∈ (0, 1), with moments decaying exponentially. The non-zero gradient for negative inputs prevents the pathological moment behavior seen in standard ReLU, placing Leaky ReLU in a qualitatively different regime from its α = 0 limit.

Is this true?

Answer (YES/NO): NO